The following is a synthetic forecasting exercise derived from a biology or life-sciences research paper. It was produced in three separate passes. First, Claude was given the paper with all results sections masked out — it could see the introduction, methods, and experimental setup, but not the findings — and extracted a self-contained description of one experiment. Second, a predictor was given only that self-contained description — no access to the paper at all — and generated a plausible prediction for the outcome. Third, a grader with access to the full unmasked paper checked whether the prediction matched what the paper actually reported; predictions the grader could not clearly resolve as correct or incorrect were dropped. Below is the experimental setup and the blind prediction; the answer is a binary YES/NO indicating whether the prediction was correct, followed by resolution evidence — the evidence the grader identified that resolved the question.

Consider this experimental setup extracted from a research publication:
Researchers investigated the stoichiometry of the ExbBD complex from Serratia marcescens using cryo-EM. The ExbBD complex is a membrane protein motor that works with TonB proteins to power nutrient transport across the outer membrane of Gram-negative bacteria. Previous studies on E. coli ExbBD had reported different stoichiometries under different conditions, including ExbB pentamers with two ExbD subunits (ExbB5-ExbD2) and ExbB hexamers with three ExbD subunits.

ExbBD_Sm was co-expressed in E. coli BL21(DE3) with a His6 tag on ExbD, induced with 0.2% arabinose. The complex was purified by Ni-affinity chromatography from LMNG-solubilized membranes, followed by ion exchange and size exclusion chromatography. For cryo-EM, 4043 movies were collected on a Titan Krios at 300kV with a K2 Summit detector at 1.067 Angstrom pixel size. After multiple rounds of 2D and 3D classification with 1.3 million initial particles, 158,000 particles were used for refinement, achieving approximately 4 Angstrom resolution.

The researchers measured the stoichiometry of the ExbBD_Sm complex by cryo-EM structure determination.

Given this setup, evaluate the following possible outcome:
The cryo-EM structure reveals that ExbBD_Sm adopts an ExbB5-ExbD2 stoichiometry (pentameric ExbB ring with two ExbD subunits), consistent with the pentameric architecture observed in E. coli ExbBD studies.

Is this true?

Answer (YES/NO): YES